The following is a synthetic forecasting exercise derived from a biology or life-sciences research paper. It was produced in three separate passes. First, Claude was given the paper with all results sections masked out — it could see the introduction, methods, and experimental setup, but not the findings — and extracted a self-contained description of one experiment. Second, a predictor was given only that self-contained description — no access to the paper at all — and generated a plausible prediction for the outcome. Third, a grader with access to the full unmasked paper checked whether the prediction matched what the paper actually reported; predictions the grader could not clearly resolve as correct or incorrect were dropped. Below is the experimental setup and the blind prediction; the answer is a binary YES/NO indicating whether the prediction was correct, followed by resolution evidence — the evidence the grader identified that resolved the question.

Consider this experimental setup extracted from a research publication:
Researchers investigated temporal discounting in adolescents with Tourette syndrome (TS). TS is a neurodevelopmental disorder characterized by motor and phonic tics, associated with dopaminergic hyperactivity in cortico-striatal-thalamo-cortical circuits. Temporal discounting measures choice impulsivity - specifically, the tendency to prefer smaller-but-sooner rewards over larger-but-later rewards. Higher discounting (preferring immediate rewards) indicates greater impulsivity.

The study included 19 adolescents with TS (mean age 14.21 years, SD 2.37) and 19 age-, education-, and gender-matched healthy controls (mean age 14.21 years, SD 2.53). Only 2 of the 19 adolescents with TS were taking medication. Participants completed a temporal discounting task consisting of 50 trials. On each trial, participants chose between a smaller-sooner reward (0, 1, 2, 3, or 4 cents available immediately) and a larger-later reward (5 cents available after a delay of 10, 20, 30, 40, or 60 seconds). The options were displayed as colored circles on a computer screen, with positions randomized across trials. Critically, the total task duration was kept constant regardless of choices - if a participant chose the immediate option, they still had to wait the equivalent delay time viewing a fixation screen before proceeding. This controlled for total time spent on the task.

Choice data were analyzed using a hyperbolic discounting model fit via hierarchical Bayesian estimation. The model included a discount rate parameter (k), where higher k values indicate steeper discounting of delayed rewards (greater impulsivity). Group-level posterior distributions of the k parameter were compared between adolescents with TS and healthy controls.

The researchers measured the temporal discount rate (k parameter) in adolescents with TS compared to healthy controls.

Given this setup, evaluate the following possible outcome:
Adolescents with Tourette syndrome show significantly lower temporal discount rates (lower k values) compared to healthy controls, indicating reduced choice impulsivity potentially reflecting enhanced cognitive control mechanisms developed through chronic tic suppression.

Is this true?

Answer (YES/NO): YES